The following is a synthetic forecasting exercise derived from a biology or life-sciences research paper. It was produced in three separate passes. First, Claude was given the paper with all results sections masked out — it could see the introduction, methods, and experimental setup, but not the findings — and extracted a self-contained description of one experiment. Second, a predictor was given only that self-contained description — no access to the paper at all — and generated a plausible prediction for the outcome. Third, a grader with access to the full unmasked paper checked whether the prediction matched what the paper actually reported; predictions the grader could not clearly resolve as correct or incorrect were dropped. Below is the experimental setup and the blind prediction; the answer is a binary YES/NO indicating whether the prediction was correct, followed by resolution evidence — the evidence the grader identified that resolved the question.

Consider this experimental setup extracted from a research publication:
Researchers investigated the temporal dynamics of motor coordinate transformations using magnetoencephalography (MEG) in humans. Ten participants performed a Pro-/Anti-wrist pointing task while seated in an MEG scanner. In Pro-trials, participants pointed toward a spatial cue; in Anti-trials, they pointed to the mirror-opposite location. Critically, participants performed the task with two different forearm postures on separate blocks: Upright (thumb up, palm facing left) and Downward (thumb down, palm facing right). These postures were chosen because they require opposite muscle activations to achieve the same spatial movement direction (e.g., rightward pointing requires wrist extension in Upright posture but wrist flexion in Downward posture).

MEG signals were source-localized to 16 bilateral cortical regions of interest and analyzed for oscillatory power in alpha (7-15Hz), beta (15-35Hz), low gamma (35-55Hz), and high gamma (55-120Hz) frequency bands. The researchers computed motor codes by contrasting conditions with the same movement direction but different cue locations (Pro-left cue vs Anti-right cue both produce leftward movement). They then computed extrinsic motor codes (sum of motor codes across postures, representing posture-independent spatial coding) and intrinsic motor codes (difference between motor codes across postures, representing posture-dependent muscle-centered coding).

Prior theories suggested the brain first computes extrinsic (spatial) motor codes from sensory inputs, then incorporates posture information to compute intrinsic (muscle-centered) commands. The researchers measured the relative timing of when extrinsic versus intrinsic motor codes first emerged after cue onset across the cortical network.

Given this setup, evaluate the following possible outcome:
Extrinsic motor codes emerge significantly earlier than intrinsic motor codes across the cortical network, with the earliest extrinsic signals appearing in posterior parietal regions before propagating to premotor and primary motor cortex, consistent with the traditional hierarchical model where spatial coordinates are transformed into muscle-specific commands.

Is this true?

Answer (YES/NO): NO